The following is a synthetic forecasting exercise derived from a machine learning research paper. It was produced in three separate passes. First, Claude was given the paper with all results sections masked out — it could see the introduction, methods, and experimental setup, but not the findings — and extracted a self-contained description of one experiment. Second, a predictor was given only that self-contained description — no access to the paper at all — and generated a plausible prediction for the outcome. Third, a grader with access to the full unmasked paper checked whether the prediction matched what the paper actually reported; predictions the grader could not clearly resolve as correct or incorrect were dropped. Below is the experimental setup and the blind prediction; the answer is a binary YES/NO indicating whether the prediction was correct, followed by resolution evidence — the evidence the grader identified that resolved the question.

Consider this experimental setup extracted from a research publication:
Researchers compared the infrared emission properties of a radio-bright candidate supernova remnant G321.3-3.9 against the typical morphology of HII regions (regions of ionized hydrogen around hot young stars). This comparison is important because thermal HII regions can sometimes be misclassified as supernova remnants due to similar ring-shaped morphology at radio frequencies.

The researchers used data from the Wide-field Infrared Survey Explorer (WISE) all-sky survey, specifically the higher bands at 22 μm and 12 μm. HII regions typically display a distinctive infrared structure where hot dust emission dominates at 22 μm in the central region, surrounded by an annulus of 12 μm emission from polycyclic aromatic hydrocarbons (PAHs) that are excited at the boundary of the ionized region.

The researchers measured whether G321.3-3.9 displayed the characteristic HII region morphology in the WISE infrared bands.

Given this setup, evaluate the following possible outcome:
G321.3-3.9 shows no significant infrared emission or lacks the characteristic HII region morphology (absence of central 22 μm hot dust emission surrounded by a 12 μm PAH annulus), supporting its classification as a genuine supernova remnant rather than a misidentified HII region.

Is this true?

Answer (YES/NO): YES